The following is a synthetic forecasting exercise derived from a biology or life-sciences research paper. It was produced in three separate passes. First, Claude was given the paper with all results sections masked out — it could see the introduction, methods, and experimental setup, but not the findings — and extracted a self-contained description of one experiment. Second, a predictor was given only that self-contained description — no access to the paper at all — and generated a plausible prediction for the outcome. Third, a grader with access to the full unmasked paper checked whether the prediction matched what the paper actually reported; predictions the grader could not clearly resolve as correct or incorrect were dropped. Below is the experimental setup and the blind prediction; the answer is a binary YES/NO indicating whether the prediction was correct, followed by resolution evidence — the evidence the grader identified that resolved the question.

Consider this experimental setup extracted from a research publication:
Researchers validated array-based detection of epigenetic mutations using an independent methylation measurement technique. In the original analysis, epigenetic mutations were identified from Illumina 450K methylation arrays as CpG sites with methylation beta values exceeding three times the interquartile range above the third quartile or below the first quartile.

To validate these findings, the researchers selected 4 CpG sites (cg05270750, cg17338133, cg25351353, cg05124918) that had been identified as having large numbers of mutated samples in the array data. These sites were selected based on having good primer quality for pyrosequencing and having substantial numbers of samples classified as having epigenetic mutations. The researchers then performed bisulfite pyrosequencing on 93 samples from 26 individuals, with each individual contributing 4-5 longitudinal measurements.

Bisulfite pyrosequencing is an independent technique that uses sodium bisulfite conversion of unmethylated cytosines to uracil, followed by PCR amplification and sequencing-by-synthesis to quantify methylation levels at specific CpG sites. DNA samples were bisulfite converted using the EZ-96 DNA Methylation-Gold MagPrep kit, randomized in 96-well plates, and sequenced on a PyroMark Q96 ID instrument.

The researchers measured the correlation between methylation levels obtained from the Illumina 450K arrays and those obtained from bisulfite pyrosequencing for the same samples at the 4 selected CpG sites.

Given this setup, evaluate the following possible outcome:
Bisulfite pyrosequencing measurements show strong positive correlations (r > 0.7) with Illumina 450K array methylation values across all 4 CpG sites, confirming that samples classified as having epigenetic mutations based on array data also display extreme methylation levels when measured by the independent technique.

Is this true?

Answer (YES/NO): NO